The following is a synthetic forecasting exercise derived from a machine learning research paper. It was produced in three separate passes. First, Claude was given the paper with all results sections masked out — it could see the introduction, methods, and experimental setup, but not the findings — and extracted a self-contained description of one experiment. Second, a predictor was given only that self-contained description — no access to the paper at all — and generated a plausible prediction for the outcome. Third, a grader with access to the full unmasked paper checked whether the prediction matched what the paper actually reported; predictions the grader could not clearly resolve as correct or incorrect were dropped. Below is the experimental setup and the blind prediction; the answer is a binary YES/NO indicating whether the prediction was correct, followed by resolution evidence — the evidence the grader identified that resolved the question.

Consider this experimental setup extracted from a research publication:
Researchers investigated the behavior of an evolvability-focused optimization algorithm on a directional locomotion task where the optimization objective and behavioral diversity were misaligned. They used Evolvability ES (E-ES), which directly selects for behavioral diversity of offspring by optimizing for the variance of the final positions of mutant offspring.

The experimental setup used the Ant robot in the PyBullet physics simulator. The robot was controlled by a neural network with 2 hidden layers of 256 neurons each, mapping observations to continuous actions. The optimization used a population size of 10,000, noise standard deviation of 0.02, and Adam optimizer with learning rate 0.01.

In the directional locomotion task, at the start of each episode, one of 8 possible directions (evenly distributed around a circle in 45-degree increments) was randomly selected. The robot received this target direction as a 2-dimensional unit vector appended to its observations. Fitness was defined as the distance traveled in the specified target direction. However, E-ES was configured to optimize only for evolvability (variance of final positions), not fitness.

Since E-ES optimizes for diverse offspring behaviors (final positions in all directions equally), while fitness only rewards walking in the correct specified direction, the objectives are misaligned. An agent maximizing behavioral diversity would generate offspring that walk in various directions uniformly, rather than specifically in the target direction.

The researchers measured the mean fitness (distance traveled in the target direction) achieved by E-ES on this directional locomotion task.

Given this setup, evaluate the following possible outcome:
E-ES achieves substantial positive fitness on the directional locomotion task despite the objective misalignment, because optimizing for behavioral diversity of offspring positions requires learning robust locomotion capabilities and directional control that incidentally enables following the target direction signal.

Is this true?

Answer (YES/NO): NO